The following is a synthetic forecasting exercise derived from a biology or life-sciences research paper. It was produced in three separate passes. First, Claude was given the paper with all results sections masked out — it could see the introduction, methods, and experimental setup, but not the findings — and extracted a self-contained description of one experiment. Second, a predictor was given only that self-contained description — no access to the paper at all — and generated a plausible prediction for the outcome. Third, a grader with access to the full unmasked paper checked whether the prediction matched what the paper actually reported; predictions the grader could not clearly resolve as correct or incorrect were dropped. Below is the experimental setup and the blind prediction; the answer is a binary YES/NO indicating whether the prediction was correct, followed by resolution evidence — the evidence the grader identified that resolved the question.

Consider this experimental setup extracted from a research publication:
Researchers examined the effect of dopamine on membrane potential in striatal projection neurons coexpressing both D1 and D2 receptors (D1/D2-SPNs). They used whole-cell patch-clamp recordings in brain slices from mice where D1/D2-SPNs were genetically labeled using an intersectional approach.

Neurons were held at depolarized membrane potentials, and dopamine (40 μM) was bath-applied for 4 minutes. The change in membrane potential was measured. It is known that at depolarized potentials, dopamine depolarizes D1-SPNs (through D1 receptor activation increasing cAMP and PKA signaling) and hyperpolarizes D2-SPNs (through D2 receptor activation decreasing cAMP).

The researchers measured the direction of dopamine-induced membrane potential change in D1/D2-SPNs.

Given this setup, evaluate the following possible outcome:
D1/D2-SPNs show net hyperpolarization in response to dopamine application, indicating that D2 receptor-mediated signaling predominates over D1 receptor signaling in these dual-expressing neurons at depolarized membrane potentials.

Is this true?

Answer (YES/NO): NO